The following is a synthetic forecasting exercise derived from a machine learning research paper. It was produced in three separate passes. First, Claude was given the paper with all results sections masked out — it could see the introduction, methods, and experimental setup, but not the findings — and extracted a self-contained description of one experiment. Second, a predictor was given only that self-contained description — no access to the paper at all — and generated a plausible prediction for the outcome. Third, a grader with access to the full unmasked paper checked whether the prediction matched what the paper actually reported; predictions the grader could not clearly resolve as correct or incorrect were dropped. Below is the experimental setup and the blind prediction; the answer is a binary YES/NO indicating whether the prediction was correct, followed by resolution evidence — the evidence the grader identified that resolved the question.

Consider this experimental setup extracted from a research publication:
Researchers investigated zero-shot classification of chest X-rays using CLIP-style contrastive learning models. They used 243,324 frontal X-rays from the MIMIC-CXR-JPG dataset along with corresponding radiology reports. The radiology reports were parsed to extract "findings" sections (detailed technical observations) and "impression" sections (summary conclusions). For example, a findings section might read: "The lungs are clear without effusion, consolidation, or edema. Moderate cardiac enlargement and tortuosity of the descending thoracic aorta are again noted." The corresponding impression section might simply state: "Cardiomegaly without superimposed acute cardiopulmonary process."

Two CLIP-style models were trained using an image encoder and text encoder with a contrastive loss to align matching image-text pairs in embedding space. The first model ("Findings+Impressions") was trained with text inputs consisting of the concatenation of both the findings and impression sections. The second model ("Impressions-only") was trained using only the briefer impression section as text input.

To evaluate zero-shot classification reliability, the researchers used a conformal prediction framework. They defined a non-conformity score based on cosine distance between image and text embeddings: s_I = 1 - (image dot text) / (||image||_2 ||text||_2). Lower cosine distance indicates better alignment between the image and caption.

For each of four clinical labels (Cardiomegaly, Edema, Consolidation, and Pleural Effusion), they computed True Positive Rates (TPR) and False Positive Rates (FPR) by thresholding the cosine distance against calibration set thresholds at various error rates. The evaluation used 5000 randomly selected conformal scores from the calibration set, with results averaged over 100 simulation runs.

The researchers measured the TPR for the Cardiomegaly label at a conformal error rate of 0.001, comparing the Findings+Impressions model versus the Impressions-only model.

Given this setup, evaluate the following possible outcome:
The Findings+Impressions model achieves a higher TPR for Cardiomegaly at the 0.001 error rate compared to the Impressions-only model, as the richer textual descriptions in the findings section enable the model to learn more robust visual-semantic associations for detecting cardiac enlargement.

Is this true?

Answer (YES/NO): NO